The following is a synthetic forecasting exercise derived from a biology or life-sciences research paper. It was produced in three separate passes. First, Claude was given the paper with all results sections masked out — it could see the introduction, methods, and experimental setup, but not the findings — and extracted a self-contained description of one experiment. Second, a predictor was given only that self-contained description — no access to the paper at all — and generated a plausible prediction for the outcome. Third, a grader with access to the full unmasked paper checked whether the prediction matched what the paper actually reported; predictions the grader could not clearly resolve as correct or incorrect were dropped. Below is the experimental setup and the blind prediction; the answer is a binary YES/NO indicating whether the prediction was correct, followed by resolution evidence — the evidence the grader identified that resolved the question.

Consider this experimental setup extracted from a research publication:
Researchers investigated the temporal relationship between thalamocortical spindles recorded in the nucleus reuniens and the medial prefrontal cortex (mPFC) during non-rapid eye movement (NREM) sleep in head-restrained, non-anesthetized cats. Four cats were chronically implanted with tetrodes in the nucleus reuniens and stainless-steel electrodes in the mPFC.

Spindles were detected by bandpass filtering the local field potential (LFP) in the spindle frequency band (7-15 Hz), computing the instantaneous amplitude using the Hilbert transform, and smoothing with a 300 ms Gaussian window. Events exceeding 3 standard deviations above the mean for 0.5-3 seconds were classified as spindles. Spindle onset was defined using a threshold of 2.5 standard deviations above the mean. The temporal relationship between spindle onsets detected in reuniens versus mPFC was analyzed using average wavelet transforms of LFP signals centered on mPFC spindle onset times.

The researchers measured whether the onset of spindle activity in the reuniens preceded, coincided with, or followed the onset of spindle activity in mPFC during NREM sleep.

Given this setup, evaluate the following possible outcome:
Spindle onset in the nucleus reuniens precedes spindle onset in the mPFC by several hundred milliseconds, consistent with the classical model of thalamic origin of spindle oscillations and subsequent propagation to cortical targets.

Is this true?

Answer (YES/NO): NO